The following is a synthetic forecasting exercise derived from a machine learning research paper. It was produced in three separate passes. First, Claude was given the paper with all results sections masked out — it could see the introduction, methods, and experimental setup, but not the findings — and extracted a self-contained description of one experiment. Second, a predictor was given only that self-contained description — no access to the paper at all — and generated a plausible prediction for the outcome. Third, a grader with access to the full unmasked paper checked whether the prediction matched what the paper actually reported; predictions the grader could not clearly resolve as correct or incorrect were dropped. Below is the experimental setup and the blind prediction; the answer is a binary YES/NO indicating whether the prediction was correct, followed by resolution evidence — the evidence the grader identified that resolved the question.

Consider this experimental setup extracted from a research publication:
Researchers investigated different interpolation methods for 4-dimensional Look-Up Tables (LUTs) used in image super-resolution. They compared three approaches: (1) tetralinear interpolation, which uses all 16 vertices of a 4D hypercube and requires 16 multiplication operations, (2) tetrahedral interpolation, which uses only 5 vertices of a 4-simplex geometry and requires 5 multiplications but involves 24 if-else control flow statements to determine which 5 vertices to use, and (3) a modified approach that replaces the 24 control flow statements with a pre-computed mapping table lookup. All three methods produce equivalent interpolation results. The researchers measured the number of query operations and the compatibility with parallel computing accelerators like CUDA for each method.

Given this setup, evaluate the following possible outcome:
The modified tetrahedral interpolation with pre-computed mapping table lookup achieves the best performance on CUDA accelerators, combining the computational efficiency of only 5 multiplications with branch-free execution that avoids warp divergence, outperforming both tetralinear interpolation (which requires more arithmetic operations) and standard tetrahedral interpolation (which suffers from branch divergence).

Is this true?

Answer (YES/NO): YES